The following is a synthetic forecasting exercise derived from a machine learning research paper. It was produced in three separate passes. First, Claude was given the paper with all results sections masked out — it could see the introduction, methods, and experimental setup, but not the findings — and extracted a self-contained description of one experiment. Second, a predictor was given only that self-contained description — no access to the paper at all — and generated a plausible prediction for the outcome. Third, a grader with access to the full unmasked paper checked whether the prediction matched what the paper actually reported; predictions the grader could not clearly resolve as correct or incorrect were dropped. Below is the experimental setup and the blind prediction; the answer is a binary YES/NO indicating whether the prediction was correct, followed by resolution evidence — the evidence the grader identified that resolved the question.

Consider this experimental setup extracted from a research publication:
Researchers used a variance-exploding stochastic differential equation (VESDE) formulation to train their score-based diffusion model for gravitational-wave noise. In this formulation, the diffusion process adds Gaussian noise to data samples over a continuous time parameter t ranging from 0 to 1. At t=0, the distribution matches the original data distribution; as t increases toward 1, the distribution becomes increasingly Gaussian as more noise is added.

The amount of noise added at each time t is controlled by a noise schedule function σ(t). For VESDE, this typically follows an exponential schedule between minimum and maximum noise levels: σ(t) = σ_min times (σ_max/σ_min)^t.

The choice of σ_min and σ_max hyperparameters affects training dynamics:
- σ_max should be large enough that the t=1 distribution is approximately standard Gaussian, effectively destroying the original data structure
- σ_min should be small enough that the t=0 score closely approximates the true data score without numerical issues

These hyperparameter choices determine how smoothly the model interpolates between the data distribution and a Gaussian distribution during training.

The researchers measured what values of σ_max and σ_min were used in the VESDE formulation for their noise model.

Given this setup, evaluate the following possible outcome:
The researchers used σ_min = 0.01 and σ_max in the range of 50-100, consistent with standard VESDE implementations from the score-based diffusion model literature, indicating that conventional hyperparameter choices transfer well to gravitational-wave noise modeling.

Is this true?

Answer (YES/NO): NO